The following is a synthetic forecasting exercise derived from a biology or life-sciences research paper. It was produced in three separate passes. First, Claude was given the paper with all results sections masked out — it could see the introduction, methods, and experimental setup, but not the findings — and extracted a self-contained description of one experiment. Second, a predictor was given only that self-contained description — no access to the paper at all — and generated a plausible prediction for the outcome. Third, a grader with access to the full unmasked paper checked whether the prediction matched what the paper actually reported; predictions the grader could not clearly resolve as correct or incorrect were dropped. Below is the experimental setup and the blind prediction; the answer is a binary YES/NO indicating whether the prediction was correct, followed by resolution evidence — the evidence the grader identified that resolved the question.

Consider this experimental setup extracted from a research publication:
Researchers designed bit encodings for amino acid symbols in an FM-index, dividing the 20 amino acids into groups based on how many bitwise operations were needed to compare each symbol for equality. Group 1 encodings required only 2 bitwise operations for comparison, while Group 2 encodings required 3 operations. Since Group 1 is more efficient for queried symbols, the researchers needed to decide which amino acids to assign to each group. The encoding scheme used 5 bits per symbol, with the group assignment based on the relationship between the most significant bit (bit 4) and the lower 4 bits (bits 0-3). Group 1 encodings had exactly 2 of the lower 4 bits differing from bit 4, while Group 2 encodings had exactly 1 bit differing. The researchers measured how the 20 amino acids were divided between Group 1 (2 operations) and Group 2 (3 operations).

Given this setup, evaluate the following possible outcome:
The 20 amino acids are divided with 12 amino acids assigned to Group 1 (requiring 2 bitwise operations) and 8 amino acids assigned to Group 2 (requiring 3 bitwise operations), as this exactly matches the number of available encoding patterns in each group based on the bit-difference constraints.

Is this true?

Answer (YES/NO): YES